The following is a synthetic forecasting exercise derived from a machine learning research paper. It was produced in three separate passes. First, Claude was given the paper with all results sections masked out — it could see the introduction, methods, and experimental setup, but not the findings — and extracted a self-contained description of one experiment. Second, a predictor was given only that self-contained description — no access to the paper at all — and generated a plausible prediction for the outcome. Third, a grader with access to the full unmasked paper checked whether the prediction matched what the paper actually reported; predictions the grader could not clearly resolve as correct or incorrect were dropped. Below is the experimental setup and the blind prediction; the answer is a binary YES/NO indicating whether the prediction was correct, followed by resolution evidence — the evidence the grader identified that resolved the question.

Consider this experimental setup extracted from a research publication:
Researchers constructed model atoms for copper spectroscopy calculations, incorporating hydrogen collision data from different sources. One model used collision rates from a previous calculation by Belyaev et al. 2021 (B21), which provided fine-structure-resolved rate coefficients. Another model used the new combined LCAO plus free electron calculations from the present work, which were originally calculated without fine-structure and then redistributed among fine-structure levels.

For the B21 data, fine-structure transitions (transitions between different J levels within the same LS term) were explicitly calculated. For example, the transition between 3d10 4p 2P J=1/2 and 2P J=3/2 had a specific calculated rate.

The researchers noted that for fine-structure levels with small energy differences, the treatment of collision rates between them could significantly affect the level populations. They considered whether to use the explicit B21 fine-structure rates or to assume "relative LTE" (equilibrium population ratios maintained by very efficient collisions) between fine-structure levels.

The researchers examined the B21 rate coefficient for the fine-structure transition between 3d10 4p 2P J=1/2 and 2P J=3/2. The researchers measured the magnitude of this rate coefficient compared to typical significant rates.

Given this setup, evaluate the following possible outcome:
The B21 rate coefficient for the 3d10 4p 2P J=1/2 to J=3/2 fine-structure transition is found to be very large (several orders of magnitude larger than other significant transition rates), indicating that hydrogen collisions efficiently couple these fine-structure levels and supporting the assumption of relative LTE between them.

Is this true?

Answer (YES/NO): NO